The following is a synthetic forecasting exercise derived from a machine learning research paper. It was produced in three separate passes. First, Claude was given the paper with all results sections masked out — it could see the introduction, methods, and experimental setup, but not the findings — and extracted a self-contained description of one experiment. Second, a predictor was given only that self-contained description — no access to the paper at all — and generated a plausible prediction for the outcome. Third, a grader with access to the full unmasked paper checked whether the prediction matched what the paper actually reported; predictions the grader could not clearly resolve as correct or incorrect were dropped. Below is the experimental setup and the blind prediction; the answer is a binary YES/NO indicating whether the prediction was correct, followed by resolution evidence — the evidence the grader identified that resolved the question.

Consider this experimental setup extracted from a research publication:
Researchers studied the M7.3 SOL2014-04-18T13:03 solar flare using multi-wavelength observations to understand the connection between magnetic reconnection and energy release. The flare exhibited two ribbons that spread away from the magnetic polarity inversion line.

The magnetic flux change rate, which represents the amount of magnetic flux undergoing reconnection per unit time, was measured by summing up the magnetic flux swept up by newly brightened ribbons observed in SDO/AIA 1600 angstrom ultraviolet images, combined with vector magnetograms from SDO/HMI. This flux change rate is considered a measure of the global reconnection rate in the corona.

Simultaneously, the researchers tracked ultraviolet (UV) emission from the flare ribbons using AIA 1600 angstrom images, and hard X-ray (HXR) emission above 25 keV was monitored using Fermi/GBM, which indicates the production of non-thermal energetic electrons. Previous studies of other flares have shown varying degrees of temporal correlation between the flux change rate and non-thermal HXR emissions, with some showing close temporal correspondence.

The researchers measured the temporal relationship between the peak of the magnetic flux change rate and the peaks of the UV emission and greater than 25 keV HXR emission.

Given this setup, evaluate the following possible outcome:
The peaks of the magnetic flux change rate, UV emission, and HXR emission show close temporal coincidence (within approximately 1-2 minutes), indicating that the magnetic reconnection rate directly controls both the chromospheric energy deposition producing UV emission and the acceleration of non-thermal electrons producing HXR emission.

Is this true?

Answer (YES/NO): NO